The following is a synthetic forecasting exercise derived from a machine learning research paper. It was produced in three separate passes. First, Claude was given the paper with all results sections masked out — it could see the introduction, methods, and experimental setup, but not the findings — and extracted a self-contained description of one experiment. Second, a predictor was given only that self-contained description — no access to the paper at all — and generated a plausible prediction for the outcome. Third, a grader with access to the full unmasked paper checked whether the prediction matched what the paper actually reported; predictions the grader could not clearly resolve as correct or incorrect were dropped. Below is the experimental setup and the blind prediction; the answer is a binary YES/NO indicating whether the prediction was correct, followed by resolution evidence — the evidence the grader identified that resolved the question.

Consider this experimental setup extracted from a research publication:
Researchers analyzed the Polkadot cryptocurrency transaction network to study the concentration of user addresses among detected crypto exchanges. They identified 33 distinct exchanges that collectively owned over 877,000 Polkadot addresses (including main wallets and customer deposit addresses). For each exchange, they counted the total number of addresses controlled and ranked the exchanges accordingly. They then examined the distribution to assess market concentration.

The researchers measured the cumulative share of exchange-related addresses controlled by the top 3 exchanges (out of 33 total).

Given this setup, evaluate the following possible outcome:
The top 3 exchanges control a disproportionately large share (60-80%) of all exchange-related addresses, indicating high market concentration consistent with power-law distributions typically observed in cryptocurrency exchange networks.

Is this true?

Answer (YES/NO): NO